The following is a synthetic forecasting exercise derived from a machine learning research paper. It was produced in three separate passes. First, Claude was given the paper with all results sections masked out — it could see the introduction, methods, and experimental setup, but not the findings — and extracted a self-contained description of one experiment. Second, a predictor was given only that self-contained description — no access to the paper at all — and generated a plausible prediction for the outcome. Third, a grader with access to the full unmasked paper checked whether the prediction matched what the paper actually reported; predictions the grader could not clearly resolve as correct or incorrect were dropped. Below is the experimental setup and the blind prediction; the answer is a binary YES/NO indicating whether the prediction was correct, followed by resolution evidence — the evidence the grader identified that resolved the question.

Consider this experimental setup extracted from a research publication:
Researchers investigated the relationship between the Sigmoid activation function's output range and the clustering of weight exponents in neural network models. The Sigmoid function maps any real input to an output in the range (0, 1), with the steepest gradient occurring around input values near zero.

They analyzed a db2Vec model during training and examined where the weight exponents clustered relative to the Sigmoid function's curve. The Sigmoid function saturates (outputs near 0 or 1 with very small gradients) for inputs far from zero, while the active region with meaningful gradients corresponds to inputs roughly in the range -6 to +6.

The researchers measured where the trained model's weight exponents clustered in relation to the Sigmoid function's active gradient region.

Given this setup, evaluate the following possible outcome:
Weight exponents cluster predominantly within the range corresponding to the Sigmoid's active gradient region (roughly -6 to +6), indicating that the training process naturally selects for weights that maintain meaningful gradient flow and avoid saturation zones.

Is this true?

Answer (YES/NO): YES